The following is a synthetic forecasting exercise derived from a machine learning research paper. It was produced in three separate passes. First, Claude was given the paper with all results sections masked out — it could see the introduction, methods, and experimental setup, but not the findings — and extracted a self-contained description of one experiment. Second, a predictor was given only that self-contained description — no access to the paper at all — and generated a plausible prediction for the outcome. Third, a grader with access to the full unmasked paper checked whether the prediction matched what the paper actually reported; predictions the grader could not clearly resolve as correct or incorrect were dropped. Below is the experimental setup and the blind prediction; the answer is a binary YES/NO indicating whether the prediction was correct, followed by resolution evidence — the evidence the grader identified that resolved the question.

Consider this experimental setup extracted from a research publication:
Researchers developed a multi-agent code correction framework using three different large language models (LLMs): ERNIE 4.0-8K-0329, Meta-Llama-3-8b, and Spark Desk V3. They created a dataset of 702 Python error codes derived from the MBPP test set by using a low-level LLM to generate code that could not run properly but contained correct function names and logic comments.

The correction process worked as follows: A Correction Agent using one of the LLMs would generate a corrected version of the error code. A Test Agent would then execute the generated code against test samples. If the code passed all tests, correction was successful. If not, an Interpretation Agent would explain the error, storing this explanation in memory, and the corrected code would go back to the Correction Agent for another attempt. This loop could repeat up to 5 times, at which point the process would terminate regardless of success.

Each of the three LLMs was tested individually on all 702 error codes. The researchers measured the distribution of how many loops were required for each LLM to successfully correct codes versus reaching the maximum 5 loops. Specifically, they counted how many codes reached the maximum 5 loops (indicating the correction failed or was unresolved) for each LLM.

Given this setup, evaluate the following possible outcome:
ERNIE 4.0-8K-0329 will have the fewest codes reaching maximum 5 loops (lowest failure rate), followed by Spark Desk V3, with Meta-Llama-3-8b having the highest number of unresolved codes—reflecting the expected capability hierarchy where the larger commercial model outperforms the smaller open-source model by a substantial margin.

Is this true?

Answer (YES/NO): NO